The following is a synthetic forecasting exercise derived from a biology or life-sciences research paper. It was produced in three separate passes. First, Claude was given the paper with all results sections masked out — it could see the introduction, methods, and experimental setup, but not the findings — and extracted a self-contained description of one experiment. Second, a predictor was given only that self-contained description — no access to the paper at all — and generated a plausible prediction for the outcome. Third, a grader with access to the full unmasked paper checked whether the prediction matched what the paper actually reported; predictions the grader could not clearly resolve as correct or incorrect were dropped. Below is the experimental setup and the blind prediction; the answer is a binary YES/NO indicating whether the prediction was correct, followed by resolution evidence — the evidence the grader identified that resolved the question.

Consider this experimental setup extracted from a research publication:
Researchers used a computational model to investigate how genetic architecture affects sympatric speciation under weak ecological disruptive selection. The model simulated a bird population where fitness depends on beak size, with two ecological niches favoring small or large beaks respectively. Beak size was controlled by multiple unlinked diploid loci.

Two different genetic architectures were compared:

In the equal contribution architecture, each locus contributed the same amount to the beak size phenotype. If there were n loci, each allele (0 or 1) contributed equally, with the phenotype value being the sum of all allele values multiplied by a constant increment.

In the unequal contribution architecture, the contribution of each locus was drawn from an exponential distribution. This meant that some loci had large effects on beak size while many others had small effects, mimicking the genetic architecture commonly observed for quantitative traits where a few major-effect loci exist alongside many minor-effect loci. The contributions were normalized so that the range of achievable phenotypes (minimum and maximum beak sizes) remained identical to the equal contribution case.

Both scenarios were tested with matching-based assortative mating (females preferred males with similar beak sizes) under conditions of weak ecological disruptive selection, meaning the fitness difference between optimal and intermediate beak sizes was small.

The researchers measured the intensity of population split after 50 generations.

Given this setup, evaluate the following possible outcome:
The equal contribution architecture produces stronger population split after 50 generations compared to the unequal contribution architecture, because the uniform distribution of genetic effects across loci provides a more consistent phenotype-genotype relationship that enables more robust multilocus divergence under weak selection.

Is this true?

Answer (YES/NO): NO